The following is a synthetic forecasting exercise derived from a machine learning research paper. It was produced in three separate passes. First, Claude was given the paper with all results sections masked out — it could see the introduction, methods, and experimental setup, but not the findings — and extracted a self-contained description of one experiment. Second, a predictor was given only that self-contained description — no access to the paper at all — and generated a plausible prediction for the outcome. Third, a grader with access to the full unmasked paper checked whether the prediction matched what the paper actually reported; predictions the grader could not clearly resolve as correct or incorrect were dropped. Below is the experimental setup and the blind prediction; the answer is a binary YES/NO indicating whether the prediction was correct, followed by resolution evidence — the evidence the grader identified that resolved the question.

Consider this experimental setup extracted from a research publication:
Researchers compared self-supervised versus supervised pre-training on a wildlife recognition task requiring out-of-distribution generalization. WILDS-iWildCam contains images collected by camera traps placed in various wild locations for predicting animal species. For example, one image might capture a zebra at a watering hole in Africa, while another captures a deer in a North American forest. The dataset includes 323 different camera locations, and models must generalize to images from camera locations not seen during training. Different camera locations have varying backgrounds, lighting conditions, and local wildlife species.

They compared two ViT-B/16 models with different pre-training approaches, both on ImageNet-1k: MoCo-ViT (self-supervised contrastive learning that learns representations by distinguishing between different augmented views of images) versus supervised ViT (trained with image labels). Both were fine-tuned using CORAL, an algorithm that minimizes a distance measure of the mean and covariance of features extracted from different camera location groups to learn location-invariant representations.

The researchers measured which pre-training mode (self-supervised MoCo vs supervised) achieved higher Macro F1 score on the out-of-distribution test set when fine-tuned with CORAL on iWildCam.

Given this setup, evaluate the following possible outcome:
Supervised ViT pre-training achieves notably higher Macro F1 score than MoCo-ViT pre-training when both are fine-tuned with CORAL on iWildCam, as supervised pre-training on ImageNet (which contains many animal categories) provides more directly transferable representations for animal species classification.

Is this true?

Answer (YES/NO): YES